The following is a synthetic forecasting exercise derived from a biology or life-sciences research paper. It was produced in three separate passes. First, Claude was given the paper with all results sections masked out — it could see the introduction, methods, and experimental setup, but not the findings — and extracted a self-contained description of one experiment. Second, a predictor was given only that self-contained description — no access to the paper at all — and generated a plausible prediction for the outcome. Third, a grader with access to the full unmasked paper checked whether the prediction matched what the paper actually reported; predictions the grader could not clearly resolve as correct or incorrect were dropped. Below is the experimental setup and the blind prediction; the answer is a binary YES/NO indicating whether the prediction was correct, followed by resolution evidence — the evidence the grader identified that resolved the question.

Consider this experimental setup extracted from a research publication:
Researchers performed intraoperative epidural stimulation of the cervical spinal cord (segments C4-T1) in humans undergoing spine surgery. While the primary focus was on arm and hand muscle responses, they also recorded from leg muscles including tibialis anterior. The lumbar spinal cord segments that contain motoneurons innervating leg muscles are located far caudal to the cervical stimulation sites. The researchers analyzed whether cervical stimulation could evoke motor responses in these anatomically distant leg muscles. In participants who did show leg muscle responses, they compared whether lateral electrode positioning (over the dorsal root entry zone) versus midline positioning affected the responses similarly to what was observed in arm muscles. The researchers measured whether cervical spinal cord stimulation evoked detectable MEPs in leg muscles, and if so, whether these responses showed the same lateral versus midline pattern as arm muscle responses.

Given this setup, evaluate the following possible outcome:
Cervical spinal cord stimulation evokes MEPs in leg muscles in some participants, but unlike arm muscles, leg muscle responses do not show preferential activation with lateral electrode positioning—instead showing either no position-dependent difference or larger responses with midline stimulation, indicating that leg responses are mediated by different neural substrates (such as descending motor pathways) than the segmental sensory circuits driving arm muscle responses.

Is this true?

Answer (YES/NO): NO